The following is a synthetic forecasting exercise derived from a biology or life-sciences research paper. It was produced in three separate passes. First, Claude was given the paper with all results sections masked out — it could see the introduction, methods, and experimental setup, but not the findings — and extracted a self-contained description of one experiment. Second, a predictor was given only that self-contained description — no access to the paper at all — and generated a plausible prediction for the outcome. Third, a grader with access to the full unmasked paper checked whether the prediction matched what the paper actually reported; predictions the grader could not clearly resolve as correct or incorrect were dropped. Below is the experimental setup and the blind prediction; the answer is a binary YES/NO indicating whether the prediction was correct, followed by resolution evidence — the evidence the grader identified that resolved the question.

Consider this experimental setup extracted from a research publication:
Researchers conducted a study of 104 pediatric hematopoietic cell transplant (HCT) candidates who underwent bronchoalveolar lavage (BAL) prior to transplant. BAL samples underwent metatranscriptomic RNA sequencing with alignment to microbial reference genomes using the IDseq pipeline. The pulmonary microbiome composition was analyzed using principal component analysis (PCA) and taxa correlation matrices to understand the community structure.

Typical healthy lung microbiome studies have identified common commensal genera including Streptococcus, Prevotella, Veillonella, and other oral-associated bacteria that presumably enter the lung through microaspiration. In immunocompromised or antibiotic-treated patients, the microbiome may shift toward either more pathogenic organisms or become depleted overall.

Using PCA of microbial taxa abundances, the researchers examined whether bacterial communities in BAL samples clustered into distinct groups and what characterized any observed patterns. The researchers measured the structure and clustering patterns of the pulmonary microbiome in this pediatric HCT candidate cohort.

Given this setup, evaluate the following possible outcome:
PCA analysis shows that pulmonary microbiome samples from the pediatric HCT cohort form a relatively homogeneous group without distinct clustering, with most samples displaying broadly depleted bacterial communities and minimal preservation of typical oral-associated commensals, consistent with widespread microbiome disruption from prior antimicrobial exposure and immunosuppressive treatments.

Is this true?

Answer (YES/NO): NO